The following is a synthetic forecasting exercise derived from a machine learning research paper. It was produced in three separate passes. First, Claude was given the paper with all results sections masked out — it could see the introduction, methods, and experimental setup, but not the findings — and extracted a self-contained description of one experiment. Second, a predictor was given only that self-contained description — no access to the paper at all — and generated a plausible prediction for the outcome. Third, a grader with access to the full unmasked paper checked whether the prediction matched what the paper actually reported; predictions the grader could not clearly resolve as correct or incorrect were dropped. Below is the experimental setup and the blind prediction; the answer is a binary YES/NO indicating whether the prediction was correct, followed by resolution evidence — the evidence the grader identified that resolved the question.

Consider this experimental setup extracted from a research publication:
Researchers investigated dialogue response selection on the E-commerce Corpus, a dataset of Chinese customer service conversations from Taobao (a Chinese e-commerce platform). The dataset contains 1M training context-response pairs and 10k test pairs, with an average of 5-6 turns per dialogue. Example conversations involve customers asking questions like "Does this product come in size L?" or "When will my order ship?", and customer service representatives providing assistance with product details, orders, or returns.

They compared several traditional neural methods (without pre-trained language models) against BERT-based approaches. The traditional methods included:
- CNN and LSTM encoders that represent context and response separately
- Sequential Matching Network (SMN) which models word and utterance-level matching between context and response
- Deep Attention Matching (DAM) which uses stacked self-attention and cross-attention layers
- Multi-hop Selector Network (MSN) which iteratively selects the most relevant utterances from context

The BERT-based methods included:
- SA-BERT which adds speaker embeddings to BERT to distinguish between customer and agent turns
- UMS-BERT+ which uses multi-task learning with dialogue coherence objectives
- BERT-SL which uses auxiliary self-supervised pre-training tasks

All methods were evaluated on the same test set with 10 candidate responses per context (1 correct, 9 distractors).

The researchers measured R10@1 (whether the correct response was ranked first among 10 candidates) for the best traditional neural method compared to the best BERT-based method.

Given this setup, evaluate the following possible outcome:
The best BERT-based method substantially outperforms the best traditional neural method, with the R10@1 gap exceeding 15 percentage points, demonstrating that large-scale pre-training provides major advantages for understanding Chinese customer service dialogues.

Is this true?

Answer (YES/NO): YES